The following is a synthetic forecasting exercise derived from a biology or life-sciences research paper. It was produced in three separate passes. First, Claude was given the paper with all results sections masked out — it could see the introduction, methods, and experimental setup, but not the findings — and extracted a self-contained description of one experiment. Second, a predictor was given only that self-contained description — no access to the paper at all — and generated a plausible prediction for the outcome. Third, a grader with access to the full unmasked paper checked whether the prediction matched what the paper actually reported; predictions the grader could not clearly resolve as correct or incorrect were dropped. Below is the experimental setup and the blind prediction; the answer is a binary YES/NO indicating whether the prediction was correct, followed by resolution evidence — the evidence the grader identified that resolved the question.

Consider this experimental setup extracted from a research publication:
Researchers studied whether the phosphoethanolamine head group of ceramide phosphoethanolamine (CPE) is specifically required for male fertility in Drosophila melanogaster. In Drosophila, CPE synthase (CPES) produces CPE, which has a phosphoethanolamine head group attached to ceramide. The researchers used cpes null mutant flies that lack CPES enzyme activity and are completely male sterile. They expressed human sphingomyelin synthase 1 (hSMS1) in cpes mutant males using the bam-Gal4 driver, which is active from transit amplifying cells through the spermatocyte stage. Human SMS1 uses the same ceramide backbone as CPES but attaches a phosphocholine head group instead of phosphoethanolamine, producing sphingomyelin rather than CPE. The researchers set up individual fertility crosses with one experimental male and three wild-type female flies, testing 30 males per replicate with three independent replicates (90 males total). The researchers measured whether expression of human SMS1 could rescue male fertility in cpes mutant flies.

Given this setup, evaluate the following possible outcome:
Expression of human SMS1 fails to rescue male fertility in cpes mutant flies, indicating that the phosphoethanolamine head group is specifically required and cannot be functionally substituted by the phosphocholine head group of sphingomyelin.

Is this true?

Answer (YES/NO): YES